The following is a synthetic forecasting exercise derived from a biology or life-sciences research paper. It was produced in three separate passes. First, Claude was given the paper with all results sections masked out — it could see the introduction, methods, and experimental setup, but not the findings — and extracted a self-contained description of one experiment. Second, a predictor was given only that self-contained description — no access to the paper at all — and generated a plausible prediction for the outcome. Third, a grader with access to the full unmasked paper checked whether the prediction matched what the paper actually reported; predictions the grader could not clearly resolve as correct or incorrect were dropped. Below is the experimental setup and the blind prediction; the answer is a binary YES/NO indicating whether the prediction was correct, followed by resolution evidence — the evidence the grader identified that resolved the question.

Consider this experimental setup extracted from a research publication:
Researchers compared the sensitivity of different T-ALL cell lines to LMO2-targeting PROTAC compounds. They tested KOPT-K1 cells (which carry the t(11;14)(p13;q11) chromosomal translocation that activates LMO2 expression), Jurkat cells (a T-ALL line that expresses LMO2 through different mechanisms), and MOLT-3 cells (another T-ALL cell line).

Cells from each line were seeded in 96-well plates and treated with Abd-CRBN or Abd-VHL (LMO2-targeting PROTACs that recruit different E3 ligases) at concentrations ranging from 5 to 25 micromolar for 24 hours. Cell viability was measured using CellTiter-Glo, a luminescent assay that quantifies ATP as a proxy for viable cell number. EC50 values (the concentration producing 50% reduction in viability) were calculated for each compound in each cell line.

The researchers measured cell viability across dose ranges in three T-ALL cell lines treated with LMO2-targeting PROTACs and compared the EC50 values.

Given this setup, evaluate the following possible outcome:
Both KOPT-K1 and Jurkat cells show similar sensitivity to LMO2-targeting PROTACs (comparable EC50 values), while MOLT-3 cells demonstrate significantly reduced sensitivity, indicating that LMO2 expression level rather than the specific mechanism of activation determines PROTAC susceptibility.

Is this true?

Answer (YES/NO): NO